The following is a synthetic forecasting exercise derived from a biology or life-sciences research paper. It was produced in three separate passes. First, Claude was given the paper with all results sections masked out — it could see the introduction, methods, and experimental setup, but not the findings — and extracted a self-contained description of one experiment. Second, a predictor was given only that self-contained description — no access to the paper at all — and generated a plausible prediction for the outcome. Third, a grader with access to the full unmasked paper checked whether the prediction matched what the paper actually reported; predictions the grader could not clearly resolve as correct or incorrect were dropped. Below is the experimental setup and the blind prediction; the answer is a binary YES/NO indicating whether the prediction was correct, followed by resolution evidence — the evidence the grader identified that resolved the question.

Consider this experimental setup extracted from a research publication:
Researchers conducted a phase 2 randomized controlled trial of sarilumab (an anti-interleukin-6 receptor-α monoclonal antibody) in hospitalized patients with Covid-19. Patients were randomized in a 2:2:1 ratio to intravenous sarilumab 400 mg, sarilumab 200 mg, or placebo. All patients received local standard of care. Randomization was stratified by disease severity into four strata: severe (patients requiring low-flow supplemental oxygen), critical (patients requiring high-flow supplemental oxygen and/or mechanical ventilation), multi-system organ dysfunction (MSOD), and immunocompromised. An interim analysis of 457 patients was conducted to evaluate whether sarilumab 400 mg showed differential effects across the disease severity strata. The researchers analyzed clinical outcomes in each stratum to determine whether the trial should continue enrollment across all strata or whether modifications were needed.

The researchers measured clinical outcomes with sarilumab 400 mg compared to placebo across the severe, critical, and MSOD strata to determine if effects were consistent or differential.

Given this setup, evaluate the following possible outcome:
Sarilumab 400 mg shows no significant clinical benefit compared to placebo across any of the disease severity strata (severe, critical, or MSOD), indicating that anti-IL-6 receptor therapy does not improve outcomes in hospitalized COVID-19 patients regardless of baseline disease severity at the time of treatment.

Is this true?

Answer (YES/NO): NO